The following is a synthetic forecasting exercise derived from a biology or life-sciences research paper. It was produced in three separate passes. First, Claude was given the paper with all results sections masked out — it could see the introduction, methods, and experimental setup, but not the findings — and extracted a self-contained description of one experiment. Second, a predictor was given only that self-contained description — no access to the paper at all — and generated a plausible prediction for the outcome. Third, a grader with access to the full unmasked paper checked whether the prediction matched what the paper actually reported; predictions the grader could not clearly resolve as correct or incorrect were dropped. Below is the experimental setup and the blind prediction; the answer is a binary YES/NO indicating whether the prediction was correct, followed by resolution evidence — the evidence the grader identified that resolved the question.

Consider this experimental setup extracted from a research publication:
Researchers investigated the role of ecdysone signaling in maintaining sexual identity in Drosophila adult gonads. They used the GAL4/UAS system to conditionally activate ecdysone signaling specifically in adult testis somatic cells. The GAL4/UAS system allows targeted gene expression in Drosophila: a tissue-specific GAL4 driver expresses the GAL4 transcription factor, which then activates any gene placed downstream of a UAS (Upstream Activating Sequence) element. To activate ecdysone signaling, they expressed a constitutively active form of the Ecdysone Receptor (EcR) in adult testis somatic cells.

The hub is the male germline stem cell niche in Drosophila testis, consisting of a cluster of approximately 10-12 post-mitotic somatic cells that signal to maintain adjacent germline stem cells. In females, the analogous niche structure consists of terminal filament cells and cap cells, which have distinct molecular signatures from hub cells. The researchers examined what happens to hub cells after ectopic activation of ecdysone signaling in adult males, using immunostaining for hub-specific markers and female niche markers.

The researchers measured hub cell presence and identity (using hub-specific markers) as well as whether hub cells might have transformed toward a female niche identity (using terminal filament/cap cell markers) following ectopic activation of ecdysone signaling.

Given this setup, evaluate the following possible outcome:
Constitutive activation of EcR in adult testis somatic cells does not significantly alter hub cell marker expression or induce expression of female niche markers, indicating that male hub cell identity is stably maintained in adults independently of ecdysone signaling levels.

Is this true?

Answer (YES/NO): NO